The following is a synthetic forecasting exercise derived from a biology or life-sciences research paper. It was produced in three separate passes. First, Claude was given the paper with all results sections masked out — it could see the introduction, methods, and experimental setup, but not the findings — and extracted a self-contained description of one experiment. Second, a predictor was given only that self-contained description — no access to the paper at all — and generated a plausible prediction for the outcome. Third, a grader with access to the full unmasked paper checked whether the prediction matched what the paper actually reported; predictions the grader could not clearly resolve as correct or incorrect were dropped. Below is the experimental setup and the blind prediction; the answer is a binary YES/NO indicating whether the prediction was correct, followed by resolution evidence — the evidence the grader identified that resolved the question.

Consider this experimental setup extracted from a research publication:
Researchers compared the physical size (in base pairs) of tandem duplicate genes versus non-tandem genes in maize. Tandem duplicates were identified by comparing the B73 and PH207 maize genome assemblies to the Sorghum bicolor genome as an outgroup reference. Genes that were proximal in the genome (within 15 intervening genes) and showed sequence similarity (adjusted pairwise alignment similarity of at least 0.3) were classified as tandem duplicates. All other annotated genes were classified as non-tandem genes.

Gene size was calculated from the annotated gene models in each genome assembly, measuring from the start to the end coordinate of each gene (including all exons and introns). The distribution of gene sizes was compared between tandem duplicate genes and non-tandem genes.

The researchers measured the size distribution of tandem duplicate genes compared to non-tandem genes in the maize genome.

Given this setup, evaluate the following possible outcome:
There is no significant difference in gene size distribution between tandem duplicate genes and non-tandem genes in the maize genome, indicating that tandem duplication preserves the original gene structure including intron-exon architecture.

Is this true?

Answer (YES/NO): NO